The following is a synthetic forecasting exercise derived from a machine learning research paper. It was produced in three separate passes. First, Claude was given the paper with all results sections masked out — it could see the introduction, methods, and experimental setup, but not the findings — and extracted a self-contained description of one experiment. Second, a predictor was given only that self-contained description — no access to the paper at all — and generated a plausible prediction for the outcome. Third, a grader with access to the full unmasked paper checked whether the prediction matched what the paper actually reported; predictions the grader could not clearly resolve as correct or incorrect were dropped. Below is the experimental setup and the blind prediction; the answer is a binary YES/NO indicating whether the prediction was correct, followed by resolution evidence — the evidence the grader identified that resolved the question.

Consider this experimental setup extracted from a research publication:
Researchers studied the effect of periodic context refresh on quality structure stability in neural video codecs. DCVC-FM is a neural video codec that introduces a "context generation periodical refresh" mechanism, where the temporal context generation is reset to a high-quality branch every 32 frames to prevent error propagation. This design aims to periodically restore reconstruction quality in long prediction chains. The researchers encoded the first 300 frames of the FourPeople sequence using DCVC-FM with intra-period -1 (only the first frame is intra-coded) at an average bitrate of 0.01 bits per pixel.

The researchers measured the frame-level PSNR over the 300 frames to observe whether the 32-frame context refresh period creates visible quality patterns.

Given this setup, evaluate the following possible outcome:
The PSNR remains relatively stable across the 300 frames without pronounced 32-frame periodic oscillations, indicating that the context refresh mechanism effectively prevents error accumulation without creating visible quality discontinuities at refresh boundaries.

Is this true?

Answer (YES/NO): NO